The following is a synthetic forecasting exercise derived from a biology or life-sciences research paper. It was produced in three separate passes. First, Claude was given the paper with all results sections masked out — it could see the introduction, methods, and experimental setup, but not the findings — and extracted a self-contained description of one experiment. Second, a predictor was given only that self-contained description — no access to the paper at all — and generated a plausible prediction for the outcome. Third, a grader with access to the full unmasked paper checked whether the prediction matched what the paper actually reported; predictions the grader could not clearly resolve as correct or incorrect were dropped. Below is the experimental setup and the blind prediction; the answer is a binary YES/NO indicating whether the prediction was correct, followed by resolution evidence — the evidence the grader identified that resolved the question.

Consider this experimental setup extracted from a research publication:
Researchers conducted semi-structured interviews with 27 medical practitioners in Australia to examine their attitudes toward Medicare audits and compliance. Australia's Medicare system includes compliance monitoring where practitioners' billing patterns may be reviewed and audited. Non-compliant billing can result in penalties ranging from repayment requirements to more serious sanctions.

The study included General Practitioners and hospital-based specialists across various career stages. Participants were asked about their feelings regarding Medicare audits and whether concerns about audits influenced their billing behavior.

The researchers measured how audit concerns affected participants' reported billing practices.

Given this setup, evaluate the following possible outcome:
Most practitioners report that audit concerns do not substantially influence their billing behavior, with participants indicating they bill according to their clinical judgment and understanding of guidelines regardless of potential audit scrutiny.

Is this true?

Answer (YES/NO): NO